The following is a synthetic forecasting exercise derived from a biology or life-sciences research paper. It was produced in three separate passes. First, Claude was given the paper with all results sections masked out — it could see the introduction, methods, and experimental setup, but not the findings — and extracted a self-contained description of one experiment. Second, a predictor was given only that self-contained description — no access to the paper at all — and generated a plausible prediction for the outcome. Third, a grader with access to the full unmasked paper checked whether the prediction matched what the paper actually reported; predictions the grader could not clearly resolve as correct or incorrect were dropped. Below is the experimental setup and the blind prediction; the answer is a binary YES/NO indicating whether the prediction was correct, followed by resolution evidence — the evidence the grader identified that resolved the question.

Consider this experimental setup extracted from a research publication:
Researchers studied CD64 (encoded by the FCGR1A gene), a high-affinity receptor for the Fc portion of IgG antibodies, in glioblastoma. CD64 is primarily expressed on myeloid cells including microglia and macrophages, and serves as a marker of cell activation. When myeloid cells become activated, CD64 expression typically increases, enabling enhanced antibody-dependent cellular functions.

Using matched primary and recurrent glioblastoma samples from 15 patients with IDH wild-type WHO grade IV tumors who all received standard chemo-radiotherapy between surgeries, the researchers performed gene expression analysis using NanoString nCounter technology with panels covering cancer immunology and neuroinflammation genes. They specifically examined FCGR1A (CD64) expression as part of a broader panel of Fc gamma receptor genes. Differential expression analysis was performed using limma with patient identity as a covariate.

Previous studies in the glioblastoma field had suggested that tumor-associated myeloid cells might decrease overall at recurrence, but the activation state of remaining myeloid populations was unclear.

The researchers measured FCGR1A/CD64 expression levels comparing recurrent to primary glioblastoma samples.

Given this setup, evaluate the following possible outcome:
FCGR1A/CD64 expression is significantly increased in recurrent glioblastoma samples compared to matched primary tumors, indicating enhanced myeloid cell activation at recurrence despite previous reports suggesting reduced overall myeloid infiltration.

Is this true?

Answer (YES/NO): NO